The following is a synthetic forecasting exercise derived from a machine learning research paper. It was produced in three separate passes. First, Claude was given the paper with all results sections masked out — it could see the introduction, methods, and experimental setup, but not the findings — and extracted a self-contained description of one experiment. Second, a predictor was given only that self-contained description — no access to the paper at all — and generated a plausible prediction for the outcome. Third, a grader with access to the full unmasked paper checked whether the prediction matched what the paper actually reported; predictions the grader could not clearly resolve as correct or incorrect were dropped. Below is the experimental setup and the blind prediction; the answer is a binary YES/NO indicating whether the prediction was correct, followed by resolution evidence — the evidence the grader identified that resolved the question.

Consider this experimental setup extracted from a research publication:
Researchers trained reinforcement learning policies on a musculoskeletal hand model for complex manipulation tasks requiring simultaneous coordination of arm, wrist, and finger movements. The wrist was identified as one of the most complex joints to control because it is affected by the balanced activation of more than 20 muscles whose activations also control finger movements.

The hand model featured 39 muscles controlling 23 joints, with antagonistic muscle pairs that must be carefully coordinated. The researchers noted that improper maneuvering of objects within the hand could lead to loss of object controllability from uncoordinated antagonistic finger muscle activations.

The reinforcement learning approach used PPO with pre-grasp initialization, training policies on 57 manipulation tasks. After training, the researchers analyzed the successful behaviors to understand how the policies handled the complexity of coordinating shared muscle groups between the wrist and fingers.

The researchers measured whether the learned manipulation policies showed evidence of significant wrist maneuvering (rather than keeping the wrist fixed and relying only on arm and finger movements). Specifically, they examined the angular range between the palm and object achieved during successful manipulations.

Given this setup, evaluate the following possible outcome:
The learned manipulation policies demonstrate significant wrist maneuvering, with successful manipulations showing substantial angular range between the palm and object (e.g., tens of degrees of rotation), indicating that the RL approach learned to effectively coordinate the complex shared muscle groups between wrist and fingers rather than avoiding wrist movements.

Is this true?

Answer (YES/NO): YES